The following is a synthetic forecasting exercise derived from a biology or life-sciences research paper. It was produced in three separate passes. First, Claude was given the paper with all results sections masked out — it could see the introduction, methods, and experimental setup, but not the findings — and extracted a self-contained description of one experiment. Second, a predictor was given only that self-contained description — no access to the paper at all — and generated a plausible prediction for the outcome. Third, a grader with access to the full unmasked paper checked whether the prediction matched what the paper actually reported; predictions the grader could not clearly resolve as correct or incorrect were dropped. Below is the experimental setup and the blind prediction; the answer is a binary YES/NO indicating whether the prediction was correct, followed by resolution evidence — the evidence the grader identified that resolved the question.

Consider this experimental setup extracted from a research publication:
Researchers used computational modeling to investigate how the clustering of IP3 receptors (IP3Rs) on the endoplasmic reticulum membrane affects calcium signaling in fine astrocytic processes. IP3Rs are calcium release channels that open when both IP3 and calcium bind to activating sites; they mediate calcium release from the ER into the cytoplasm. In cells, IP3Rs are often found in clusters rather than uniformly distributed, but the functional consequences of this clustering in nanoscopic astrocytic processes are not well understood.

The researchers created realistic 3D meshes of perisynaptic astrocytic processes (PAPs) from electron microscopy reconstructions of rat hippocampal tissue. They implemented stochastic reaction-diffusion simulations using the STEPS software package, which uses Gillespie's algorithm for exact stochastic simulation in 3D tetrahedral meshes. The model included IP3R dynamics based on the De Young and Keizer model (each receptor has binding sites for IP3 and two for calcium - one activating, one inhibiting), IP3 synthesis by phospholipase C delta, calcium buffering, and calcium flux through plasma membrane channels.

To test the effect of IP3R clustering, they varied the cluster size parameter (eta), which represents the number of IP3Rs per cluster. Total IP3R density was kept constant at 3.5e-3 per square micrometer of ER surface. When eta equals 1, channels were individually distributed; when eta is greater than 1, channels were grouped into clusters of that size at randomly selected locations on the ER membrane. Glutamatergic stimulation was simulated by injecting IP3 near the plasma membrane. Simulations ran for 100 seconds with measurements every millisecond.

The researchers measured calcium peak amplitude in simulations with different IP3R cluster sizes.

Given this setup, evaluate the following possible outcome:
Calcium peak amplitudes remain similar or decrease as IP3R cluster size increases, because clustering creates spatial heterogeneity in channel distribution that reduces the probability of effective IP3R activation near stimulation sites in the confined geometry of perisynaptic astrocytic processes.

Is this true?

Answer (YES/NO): NO